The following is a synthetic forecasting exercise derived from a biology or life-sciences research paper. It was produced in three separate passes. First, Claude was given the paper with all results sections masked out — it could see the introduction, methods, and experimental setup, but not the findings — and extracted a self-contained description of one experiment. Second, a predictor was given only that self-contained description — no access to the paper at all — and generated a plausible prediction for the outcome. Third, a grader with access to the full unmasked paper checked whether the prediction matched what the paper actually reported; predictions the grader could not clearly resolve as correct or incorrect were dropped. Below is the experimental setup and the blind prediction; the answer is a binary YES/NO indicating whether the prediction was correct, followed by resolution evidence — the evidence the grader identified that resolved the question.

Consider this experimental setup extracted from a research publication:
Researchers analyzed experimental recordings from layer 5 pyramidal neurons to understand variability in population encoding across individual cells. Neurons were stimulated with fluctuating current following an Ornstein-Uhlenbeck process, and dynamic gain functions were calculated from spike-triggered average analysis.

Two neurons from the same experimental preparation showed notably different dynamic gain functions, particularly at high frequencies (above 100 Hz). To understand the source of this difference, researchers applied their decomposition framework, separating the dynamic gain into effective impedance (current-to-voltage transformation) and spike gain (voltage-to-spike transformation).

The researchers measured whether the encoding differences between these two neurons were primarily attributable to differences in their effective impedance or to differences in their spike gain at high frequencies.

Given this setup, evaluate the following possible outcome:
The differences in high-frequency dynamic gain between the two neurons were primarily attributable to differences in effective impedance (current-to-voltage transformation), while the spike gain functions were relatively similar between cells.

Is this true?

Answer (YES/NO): NO